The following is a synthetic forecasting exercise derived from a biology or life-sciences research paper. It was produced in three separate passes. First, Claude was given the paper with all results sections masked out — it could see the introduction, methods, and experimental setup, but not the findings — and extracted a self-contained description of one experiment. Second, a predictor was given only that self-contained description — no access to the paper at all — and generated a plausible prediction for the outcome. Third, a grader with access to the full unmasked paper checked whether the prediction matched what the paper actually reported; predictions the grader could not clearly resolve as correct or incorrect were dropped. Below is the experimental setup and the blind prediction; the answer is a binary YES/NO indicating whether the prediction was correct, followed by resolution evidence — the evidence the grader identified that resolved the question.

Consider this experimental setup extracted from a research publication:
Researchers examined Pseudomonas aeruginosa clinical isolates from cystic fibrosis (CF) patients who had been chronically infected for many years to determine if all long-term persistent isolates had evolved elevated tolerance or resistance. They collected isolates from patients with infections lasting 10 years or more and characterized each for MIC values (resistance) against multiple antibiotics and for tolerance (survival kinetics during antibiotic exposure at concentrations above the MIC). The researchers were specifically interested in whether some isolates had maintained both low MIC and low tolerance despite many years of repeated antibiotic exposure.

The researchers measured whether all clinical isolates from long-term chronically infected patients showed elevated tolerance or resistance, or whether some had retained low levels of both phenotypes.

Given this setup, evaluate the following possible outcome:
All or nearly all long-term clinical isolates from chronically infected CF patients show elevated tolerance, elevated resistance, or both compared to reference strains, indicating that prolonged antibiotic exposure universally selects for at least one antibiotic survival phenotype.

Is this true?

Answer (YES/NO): NO